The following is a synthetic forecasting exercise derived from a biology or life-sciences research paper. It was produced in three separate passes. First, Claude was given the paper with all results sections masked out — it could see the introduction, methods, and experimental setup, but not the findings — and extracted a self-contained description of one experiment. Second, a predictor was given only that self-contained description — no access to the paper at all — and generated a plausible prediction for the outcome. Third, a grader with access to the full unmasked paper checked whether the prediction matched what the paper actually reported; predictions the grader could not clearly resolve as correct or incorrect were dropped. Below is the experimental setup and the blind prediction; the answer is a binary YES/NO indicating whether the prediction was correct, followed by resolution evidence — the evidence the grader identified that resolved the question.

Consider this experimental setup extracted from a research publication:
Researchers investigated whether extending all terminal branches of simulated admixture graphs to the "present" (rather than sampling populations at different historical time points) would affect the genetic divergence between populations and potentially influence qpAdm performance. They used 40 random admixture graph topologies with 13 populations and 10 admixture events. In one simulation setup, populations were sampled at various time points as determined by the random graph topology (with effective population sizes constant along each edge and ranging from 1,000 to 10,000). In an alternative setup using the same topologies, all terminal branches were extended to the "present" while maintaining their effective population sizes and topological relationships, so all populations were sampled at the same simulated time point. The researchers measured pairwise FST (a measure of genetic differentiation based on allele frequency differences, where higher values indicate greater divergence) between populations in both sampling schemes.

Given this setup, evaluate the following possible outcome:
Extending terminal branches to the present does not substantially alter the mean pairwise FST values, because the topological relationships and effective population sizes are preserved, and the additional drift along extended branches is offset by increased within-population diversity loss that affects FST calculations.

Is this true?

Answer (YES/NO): NO